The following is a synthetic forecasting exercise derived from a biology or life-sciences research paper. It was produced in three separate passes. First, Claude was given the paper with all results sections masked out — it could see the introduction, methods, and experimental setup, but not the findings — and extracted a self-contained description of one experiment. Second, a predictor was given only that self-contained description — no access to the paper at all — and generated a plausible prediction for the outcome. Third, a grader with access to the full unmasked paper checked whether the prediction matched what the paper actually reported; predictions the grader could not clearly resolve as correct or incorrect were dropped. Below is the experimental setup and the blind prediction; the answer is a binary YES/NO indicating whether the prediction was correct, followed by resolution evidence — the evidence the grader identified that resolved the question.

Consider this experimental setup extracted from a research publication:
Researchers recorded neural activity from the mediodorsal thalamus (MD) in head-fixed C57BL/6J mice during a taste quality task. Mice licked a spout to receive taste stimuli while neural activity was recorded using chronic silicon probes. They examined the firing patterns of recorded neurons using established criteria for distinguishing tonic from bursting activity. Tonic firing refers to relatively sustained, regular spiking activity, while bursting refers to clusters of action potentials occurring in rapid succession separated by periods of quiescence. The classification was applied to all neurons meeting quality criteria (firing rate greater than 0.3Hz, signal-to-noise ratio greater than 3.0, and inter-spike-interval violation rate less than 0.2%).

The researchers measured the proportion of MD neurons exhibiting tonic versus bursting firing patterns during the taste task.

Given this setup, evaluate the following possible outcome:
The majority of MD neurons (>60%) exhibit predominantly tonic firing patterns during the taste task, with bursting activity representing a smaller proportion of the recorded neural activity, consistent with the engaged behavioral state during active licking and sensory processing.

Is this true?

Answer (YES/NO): YES